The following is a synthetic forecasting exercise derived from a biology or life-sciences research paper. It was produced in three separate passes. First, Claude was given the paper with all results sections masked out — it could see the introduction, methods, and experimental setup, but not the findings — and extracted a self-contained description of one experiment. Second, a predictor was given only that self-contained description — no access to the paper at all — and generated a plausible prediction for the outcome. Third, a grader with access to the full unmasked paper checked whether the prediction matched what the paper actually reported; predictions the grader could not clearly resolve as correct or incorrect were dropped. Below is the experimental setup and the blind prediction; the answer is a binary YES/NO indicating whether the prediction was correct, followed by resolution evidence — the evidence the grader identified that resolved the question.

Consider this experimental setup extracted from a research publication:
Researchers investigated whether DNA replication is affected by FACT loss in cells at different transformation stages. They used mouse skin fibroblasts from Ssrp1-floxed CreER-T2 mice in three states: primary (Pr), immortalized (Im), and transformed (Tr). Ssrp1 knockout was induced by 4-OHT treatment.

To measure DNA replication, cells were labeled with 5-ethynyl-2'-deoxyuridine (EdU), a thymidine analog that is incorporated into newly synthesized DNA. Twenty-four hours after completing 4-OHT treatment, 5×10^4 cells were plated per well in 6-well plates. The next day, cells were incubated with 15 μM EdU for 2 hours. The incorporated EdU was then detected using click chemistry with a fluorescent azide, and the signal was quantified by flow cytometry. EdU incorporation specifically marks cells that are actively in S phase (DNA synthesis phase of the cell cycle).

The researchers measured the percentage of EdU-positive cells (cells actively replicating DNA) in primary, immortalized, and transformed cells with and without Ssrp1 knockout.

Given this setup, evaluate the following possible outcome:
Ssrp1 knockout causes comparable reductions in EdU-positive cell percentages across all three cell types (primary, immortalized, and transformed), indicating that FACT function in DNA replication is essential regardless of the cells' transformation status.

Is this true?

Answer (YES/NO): NO